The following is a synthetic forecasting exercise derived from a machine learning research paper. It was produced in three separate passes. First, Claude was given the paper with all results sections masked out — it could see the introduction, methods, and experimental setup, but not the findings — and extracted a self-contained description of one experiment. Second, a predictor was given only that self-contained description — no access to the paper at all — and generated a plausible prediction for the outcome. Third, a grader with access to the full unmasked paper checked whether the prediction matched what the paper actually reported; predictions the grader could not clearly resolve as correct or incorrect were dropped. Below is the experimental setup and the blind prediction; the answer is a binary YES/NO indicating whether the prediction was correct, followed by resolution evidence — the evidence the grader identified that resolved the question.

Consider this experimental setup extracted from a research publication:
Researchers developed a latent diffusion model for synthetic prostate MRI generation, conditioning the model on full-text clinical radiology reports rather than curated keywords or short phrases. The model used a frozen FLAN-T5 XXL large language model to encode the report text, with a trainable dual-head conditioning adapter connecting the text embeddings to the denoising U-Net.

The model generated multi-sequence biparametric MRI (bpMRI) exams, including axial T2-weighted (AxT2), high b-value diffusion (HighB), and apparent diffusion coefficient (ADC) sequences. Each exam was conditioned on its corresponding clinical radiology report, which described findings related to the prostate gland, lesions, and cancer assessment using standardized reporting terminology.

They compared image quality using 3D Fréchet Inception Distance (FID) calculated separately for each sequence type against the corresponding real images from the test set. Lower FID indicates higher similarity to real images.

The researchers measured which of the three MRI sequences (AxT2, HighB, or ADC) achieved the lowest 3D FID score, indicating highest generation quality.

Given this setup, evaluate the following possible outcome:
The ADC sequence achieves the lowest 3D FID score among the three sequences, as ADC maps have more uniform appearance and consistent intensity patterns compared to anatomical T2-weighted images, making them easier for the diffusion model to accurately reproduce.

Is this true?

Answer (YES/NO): YES